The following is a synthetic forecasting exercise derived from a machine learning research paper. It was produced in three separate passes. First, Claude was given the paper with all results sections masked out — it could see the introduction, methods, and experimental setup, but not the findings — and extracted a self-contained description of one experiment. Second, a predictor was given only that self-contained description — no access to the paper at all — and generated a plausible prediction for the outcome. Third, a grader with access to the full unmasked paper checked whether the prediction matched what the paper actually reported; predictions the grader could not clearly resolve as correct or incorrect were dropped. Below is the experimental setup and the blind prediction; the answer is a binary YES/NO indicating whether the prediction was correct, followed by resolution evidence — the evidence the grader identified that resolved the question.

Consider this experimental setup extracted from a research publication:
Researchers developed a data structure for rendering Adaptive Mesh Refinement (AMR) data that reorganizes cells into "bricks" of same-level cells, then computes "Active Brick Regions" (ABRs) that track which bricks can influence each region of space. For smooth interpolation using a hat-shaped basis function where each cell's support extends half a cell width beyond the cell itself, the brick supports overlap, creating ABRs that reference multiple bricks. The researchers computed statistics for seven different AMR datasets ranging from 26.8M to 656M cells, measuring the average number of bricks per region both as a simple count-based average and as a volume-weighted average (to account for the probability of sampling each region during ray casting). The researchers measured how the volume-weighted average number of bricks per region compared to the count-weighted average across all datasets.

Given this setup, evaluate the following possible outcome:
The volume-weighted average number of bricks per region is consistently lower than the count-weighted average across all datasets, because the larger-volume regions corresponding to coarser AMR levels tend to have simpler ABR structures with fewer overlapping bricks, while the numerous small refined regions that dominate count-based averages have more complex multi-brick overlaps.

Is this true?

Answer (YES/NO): YES